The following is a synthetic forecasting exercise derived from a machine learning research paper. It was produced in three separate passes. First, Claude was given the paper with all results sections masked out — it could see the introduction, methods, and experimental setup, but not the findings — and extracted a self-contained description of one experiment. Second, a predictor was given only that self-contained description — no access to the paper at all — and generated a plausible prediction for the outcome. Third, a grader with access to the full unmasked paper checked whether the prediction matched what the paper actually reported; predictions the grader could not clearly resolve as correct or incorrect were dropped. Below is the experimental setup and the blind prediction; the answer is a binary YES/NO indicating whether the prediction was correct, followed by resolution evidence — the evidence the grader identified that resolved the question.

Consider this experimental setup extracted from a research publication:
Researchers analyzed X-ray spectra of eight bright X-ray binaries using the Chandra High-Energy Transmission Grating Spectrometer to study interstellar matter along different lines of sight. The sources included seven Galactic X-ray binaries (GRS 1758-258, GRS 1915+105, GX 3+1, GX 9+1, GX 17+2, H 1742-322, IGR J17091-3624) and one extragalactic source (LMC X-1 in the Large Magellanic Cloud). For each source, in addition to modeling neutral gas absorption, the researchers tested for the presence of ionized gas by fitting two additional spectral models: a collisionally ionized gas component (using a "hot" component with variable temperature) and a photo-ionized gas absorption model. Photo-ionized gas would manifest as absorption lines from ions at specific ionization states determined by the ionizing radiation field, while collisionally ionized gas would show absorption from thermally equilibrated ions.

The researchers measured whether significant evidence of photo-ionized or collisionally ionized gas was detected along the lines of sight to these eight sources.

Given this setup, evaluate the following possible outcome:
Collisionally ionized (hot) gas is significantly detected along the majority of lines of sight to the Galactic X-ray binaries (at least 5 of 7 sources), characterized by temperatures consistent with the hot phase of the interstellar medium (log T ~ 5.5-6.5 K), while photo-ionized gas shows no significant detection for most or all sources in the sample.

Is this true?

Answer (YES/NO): NO